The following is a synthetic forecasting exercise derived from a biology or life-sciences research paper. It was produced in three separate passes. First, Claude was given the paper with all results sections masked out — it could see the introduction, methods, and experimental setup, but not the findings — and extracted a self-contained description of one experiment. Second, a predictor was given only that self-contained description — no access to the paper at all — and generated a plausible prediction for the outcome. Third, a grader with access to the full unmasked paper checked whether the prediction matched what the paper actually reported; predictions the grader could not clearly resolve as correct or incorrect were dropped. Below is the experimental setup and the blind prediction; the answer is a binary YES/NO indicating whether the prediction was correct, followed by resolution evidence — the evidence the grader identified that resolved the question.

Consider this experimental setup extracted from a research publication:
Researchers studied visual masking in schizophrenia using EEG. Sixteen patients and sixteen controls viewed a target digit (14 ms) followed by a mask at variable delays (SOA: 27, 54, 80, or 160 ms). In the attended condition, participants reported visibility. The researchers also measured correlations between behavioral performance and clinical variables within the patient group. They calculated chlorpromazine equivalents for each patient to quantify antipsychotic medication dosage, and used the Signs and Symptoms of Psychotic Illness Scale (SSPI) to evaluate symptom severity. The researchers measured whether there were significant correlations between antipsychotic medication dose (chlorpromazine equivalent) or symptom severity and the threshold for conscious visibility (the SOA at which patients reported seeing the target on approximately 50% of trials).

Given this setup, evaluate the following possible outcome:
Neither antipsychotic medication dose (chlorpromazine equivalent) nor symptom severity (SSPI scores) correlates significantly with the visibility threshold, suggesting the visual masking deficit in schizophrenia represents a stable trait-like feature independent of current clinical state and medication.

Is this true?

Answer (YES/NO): YES